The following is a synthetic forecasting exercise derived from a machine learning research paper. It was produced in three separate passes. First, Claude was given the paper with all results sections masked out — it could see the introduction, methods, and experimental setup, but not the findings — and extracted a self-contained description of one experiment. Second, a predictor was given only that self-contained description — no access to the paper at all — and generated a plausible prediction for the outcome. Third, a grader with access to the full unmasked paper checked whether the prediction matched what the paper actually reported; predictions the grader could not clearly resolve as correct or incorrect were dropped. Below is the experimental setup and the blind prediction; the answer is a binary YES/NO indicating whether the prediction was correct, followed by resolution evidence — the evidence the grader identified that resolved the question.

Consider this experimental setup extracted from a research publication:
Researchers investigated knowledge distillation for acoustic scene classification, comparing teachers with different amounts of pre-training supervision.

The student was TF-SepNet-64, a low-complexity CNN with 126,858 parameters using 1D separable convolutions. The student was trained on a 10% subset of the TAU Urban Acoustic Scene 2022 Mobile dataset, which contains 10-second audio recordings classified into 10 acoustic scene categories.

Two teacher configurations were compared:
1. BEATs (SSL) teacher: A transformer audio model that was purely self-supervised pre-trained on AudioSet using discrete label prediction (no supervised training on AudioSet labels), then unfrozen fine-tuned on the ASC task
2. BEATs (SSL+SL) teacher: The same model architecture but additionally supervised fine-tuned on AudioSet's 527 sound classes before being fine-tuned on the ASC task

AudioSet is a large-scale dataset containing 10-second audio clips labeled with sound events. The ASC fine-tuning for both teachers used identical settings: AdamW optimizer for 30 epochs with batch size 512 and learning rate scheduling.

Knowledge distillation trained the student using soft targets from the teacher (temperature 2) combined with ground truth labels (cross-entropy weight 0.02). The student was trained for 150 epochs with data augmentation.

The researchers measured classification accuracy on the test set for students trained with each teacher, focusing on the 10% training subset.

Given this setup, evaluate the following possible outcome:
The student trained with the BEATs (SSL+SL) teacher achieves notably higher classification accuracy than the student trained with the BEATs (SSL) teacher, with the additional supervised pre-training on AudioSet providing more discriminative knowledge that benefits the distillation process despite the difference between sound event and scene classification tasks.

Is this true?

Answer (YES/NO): NO